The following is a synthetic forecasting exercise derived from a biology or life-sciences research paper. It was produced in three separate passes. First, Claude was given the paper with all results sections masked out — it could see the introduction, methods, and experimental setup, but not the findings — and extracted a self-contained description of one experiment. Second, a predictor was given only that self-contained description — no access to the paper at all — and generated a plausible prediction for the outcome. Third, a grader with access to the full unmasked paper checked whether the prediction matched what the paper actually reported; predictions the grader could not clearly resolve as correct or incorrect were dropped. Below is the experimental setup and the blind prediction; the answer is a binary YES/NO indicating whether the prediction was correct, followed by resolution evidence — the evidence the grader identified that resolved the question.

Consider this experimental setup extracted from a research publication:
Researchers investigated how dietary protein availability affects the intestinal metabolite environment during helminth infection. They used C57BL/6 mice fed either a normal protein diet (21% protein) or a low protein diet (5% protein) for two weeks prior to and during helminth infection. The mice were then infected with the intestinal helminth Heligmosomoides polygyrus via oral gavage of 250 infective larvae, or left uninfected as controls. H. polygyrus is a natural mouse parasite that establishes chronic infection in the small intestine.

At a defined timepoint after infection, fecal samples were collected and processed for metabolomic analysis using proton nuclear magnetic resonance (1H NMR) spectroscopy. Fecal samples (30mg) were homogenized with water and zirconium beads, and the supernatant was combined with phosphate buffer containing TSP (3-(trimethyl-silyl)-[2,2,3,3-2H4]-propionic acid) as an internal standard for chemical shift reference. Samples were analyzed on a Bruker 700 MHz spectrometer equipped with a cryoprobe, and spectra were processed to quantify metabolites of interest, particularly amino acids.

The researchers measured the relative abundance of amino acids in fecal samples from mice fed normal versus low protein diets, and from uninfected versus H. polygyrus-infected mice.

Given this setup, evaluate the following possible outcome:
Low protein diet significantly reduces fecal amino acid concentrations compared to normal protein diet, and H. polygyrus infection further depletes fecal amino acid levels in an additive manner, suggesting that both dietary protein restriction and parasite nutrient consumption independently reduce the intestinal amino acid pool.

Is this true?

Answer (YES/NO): NO